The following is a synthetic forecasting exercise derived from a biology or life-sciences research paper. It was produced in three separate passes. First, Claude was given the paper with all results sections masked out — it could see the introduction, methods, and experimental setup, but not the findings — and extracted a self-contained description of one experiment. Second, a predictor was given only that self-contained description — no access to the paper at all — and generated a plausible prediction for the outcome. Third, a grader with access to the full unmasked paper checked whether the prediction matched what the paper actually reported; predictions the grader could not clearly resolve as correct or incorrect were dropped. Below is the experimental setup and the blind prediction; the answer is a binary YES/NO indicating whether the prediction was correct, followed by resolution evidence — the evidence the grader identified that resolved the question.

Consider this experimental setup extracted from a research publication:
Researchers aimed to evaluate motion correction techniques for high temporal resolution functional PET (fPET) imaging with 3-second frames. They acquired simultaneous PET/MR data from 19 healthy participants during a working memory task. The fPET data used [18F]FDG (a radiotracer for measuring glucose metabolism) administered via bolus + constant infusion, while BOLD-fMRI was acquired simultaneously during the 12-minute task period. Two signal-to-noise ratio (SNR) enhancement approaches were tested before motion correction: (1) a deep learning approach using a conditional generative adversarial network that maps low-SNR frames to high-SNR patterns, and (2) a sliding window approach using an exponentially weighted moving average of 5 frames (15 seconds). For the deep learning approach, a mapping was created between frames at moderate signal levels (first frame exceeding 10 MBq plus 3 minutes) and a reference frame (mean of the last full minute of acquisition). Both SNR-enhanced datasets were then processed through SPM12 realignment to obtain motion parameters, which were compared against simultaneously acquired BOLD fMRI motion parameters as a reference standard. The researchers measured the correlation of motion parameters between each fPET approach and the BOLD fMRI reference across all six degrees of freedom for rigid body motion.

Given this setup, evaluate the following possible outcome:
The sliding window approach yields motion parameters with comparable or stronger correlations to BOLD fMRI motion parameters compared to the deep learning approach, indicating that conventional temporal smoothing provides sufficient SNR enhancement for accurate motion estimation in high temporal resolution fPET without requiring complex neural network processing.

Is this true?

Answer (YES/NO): YES